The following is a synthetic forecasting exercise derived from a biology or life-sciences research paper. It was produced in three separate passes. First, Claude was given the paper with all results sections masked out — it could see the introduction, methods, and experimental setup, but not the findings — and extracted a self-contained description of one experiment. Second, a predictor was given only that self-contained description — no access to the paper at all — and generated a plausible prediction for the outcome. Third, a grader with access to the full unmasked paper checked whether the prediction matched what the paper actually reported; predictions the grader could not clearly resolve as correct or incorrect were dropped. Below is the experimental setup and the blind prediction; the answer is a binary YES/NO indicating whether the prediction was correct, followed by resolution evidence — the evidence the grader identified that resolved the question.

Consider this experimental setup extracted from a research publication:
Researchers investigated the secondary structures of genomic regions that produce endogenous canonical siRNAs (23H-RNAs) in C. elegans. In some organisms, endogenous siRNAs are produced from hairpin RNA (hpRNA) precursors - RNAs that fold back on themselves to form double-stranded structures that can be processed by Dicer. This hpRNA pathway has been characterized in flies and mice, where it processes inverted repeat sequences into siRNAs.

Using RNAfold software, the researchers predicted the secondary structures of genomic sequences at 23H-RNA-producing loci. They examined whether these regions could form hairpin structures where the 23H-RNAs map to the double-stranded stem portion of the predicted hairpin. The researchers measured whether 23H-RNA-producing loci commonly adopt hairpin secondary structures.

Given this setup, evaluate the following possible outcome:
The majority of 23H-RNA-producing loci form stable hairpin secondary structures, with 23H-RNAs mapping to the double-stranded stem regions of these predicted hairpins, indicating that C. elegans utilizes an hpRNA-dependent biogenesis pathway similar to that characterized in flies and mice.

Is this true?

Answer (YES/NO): NO